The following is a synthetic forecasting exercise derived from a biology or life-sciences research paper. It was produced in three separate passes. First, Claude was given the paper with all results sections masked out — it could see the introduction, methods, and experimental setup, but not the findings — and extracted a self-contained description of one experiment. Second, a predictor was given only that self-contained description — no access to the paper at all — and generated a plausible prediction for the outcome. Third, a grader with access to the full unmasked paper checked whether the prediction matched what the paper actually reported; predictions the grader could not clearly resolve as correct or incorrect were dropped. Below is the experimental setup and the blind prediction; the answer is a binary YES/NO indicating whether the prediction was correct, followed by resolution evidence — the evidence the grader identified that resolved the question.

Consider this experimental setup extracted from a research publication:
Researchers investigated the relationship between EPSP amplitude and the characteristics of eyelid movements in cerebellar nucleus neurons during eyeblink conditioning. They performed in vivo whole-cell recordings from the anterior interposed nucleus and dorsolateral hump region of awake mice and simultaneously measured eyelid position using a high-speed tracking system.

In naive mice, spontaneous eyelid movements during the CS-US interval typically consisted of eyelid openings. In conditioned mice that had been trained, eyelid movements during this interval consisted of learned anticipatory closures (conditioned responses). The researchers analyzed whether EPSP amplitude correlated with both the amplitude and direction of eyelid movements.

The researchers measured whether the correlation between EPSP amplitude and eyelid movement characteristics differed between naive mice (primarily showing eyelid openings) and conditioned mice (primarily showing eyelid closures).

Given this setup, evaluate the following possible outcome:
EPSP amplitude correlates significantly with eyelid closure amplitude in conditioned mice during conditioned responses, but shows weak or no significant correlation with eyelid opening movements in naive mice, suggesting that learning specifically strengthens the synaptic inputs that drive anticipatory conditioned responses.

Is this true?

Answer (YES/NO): NO